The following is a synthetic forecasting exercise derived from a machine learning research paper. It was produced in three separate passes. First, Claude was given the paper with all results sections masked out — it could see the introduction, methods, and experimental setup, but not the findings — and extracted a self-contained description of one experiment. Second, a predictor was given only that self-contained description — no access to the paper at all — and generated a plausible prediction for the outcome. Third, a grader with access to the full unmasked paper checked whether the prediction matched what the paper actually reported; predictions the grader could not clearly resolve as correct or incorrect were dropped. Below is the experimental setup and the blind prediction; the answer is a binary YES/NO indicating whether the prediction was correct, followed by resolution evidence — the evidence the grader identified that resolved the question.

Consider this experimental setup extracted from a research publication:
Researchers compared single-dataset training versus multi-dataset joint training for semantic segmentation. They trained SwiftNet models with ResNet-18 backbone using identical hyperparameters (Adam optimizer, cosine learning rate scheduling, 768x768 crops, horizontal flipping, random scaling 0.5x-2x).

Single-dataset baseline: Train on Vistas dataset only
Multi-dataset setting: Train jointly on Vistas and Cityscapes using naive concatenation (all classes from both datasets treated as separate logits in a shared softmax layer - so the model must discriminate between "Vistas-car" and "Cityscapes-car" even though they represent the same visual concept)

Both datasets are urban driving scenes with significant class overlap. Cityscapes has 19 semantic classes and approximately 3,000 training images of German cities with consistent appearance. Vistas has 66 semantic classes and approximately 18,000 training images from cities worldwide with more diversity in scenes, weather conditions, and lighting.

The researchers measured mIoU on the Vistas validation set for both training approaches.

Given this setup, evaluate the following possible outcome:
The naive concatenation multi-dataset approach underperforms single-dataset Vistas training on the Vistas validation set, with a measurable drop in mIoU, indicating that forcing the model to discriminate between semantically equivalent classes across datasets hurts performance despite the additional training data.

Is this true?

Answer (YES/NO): YES